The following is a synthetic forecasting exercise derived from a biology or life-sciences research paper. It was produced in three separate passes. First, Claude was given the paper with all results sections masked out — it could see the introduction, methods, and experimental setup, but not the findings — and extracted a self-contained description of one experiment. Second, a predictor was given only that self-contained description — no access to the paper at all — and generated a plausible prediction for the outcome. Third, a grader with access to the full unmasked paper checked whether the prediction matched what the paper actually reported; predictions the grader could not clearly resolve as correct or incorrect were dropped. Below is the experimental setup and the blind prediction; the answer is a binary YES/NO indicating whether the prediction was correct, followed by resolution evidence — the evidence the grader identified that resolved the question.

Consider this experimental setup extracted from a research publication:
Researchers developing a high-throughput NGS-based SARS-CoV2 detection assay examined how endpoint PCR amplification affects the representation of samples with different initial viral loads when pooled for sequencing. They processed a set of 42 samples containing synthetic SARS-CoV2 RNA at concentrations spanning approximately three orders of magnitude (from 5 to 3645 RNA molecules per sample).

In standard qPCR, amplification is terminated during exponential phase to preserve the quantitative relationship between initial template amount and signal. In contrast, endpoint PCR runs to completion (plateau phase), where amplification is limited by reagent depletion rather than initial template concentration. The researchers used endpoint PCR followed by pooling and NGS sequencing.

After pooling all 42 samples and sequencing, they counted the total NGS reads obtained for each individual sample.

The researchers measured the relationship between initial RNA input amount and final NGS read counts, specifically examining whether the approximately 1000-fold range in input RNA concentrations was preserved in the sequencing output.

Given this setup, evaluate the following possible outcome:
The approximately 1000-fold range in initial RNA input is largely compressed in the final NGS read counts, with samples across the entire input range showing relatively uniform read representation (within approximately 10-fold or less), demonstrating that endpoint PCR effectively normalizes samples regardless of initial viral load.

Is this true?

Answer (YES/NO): YES